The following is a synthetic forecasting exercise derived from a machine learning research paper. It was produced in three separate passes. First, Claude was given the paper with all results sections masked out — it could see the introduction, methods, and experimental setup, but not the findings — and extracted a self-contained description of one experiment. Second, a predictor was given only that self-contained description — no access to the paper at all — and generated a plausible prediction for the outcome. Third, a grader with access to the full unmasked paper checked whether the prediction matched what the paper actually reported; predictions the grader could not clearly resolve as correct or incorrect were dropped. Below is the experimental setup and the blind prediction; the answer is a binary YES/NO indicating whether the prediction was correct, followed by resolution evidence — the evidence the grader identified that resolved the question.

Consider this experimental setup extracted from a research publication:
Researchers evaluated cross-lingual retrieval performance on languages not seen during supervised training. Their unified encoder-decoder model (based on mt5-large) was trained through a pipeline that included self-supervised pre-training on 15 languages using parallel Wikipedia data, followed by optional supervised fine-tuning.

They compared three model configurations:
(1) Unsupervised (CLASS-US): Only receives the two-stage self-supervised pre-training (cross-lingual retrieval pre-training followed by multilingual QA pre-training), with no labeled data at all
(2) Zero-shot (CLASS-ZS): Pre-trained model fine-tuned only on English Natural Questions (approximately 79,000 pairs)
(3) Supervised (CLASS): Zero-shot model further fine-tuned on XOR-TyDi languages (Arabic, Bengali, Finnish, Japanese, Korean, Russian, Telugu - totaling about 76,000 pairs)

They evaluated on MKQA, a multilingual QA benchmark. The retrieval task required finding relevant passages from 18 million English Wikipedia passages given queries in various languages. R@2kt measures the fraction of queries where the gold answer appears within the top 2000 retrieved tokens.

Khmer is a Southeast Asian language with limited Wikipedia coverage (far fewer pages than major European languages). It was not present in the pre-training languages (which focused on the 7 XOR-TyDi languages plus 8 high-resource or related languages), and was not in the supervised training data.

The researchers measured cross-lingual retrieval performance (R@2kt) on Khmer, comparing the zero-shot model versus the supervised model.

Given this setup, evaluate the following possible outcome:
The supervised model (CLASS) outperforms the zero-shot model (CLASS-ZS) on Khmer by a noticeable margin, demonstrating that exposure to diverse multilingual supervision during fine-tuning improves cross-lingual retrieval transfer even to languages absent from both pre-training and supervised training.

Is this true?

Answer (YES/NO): NO